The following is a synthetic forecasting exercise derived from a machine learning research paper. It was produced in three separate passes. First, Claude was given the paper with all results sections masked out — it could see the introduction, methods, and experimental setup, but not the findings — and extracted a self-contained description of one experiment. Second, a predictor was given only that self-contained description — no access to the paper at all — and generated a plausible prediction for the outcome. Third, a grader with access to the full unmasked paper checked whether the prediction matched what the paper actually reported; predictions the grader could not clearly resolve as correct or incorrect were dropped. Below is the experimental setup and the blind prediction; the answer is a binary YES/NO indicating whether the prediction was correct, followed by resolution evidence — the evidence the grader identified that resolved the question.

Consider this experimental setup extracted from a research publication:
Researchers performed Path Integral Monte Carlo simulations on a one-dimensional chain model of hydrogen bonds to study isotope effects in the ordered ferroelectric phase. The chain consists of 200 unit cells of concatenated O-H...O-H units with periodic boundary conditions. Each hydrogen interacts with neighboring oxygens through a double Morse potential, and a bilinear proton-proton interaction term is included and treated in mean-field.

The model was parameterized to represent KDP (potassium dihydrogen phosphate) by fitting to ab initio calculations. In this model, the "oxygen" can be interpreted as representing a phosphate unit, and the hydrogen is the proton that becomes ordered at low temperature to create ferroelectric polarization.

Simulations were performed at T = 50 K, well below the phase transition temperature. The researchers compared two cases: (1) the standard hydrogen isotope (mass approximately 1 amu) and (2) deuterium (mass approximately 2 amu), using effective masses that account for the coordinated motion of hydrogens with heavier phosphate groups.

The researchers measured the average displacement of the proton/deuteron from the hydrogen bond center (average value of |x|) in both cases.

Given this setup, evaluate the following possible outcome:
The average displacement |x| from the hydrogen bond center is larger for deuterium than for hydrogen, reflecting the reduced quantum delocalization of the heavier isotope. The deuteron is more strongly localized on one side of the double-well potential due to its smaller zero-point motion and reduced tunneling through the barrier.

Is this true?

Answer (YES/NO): YES